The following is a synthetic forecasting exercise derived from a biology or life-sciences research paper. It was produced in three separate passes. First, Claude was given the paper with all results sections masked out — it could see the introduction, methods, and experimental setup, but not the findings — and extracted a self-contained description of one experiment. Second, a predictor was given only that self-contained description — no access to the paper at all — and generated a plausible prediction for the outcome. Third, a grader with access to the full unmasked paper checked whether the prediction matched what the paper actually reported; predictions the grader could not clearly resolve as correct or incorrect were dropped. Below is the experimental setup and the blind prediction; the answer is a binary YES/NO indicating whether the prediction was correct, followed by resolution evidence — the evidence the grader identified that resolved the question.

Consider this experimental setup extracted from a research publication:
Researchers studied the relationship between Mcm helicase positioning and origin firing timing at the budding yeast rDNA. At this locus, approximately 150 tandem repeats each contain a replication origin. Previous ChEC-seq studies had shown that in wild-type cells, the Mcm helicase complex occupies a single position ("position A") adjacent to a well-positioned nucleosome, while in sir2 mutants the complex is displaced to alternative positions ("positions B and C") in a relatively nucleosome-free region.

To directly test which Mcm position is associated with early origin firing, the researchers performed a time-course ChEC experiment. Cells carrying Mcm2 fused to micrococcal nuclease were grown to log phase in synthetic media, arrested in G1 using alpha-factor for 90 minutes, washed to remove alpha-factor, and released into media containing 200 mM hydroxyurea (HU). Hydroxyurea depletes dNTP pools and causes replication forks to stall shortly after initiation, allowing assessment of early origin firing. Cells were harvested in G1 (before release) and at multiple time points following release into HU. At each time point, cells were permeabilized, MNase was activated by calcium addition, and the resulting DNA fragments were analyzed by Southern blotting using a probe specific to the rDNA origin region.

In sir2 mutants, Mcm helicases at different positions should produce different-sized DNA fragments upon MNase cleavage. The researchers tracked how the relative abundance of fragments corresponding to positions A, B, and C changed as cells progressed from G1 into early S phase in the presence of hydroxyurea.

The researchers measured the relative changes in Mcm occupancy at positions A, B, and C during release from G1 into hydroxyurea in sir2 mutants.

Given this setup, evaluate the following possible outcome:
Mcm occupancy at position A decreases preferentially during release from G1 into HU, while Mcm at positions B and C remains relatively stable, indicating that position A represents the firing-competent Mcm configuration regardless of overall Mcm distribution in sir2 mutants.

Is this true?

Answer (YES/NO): NO